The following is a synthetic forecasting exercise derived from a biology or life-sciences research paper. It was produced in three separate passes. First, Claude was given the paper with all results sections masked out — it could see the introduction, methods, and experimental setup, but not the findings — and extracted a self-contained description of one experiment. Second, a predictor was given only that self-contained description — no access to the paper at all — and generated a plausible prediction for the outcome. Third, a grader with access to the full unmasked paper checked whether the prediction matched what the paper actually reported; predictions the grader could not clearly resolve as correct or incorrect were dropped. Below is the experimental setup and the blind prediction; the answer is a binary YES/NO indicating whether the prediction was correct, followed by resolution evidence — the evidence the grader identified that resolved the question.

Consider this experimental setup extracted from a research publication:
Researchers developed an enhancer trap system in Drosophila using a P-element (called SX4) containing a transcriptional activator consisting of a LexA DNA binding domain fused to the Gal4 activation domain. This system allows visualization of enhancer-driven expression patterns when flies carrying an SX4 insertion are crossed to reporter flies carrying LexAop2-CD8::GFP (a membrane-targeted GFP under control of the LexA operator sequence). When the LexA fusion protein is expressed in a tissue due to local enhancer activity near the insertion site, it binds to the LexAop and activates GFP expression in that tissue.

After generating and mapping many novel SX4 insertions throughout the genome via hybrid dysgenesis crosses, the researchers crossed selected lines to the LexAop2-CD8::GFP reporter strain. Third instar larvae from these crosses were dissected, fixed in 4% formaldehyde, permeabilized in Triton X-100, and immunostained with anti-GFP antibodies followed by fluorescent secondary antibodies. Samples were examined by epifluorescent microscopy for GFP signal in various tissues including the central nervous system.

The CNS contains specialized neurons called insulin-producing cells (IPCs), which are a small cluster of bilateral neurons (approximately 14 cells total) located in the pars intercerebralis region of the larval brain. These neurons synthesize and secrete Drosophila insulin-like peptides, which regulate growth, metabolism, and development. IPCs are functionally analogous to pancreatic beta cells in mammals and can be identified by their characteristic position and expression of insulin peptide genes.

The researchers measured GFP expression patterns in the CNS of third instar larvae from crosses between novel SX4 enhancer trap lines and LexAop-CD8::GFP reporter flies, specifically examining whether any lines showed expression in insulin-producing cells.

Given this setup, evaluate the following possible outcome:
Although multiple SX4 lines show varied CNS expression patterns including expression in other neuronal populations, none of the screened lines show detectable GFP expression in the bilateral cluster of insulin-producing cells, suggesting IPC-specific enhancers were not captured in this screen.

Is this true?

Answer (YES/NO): NO